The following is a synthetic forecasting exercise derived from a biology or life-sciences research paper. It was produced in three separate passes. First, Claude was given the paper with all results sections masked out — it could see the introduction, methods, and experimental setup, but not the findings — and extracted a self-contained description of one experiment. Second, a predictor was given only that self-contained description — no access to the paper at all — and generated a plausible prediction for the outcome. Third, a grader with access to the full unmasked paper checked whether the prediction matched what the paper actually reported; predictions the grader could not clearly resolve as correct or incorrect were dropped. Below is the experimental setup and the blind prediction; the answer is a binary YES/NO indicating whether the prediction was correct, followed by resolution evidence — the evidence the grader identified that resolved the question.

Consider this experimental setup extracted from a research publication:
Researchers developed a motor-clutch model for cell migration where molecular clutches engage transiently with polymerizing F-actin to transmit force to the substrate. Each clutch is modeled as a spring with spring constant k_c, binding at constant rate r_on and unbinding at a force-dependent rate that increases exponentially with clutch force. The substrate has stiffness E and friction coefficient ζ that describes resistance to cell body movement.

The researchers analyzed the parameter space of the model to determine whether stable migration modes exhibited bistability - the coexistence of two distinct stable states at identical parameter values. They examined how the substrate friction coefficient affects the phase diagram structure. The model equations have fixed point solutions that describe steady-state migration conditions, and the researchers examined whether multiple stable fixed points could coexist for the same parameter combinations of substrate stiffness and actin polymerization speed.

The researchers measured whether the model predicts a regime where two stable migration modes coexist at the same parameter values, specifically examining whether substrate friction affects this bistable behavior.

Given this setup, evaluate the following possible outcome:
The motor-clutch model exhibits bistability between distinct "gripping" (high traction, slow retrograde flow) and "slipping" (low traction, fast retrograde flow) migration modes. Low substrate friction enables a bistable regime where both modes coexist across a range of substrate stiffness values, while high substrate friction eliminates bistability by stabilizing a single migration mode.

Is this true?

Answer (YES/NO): YES